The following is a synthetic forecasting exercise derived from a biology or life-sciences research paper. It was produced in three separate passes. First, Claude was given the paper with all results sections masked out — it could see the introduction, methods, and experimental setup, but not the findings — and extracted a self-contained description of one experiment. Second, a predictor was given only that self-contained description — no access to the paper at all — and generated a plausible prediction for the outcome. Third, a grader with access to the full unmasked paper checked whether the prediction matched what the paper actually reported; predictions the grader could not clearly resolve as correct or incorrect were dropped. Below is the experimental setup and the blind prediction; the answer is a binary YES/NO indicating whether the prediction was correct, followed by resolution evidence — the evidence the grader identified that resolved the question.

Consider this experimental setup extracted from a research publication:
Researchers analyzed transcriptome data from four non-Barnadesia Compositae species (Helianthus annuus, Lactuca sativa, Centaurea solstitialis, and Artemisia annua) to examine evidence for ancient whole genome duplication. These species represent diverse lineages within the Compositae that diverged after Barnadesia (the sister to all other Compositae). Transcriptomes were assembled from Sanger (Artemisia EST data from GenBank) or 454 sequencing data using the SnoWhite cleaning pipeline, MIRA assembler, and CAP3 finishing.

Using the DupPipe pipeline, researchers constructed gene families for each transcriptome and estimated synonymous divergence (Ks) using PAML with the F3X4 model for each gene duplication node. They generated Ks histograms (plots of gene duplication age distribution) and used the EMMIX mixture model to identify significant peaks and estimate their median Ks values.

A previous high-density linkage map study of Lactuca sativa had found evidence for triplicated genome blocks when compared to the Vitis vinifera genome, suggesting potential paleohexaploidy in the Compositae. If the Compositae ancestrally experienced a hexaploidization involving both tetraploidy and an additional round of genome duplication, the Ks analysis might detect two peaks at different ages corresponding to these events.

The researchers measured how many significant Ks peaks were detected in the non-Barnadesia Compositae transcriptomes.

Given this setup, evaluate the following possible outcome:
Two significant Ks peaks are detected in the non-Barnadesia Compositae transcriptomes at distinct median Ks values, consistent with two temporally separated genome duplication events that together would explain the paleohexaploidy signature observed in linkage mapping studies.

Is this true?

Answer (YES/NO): NO